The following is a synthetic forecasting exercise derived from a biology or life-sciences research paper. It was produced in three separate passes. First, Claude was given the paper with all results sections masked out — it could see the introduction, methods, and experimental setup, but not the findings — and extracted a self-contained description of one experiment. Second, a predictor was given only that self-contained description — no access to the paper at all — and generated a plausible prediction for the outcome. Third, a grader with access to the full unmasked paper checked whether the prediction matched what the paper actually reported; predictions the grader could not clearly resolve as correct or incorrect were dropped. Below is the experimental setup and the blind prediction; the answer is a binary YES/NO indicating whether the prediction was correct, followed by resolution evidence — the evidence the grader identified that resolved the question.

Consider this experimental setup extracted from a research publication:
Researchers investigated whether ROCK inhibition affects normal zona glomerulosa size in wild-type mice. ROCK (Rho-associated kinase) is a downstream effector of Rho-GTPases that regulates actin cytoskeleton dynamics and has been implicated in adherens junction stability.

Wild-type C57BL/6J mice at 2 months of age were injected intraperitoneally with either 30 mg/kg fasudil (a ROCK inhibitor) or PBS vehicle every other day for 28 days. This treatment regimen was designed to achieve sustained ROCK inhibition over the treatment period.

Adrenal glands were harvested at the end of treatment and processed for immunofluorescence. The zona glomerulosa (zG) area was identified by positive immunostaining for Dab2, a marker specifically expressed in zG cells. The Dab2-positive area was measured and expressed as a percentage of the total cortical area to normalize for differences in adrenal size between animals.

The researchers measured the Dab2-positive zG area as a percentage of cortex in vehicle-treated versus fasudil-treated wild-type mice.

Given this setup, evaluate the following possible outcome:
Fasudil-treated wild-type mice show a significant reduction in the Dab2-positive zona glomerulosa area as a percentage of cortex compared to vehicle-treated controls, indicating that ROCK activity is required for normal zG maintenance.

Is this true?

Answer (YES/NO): NO